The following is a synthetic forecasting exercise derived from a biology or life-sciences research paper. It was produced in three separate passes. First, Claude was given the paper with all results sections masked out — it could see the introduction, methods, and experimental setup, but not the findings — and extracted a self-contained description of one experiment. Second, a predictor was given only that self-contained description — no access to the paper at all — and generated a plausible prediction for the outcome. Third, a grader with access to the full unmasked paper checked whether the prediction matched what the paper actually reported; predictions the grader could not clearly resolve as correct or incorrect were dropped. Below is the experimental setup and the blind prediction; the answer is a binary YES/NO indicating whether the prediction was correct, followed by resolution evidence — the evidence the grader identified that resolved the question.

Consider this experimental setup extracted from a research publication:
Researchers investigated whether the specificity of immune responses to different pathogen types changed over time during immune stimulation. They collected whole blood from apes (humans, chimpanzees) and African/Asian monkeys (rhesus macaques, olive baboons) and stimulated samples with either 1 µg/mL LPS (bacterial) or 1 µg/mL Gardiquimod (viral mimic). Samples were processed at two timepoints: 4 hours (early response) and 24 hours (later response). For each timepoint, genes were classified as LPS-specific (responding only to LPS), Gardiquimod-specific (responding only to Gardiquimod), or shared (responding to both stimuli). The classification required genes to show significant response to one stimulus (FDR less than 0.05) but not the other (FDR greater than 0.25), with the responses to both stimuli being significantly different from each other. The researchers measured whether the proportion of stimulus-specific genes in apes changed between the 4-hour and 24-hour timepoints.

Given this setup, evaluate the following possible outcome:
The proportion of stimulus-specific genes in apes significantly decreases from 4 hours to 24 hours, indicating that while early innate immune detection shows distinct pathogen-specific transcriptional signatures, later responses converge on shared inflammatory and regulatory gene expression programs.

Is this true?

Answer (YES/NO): NO